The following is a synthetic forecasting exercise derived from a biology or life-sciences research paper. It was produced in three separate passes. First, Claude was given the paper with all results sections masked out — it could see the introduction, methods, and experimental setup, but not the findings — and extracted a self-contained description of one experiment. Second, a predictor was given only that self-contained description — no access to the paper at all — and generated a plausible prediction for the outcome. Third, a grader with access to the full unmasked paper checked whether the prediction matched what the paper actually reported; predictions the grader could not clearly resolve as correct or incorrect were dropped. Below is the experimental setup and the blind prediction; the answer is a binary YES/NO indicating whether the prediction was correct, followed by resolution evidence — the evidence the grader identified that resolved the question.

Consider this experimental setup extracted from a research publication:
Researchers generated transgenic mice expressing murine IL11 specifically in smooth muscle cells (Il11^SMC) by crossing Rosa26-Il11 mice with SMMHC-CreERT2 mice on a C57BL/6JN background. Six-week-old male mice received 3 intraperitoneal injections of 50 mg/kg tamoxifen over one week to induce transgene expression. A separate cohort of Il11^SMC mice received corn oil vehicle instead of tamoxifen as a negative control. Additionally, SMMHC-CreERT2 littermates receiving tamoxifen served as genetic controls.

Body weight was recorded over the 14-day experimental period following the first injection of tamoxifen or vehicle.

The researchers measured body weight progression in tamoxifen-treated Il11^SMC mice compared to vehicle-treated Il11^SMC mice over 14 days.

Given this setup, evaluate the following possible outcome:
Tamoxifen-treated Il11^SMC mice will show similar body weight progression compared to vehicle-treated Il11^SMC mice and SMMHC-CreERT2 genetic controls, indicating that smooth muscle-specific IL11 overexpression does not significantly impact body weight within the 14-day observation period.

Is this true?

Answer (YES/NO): NO